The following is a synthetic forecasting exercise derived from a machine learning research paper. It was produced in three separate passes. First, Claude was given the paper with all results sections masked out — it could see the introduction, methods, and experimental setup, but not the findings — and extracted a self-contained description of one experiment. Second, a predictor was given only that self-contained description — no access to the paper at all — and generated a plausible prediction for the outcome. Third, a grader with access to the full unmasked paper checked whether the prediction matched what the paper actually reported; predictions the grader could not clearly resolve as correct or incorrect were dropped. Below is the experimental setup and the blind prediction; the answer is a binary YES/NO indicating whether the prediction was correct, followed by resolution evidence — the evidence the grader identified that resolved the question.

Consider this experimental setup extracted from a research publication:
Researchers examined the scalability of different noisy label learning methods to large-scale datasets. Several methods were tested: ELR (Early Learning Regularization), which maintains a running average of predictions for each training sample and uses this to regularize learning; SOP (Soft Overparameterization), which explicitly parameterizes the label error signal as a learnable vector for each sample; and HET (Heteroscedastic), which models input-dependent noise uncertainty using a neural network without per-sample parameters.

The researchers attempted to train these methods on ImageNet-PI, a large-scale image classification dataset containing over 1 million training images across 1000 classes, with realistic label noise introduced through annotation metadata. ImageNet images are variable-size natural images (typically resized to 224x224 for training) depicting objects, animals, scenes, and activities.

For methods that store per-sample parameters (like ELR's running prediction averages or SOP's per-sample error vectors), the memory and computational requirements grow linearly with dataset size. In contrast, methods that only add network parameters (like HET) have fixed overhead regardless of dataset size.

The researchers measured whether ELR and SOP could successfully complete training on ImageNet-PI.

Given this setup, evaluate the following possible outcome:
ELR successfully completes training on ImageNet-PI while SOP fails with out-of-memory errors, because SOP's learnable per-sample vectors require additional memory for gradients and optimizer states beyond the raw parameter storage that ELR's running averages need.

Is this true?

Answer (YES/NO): NO